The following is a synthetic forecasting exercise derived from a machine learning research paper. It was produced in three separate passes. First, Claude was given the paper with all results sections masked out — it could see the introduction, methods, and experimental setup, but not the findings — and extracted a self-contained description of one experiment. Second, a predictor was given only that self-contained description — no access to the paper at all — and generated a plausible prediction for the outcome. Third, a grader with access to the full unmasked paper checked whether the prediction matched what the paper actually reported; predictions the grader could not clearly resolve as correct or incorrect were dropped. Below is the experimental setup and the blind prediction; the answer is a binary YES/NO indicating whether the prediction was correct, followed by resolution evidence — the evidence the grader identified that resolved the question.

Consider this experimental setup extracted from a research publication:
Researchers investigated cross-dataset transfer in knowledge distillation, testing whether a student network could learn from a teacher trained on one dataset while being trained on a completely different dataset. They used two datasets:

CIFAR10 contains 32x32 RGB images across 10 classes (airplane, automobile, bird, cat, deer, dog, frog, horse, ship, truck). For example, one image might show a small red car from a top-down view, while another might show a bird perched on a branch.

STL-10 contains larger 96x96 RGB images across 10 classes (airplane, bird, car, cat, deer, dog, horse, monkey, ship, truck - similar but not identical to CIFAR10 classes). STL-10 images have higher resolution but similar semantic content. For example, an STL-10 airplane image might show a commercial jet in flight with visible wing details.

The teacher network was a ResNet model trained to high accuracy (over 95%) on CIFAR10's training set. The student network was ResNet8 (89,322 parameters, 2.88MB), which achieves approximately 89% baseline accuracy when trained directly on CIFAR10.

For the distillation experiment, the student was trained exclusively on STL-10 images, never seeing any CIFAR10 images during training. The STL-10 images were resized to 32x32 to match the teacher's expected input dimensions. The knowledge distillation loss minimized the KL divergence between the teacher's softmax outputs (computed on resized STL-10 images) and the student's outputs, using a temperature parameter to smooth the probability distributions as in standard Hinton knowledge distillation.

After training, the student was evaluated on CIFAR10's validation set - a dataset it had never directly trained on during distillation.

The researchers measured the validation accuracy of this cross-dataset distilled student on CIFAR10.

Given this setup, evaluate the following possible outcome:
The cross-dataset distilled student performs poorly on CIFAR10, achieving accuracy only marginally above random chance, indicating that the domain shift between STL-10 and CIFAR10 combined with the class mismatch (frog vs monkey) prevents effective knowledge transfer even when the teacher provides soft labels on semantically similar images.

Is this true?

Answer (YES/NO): NO